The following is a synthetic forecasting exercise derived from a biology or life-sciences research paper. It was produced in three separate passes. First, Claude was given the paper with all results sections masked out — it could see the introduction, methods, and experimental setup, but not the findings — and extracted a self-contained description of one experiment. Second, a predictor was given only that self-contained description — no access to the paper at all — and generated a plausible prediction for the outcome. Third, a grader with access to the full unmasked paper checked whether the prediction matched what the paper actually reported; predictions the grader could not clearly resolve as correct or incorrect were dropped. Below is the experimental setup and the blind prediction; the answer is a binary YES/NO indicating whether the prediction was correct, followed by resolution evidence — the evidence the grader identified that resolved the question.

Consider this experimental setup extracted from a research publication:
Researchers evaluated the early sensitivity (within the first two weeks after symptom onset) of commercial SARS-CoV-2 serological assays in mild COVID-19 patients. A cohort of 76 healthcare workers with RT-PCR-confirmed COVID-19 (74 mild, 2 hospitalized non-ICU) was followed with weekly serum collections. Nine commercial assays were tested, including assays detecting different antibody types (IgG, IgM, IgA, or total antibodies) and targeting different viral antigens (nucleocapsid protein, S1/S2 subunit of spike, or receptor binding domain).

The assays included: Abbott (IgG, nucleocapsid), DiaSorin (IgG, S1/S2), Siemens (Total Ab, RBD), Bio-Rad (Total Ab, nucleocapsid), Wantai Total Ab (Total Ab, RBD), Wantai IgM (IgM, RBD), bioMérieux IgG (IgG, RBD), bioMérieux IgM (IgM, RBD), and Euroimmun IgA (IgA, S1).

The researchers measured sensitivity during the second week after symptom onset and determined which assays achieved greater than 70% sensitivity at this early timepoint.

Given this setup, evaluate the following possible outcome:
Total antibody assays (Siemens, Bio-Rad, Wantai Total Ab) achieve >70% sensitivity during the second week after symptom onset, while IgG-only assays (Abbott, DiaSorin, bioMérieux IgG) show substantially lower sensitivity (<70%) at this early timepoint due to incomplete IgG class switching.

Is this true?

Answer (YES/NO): NO